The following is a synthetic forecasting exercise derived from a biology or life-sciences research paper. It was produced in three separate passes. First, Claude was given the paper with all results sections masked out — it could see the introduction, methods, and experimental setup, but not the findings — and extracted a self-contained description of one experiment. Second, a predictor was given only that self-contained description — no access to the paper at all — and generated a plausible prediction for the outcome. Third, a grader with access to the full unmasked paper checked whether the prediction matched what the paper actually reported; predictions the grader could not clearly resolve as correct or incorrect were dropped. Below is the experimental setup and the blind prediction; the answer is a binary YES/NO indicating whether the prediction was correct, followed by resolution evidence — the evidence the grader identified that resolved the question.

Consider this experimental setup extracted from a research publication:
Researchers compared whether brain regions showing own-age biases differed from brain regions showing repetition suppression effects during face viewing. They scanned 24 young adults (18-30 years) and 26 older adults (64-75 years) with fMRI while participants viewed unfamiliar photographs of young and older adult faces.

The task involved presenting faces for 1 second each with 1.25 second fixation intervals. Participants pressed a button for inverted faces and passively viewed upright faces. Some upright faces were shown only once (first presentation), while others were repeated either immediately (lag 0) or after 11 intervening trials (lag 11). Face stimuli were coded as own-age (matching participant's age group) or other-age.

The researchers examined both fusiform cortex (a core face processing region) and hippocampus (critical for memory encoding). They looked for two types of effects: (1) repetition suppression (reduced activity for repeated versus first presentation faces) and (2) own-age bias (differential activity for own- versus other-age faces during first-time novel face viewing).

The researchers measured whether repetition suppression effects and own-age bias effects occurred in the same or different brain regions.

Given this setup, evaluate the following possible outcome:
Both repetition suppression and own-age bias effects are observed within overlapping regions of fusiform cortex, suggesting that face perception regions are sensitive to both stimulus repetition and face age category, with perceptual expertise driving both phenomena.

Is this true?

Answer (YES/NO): NO